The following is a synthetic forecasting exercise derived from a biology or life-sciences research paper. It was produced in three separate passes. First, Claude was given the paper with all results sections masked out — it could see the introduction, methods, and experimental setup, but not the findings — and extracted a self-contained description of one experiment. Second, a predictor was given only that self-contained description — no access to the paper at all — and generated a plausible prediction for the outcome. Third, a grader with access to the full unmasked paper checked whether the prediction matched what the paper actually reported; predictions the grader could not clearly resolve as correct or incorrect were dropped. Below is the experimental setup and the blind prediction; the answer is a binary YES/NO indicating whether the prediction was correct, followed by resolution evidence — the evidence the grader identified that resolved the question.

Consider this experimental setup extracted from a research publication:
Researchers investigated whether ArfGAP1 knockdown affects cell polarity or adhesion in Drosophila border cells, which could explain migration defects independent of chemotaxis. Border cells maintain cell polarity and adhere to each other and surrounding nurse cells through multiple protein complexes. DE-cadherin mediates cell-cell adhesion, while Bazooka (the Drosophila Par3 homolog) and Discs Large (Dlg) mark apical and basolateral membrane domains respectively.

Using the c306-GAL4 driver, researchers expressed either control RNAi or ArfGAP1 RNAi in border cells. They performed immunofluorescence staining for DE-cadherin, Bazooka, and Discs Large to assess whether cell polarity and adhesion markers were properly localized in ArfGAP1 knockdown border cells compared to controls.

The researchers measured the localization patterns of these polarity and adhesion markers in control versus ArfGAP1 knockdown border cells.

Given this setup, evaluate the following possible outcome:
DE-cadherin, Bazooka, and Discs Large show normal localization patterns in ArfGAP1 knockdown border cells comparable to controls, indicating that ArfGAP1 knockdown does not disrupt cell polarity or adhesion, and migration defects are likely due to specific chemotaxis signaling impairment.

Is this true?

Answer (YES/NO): YES